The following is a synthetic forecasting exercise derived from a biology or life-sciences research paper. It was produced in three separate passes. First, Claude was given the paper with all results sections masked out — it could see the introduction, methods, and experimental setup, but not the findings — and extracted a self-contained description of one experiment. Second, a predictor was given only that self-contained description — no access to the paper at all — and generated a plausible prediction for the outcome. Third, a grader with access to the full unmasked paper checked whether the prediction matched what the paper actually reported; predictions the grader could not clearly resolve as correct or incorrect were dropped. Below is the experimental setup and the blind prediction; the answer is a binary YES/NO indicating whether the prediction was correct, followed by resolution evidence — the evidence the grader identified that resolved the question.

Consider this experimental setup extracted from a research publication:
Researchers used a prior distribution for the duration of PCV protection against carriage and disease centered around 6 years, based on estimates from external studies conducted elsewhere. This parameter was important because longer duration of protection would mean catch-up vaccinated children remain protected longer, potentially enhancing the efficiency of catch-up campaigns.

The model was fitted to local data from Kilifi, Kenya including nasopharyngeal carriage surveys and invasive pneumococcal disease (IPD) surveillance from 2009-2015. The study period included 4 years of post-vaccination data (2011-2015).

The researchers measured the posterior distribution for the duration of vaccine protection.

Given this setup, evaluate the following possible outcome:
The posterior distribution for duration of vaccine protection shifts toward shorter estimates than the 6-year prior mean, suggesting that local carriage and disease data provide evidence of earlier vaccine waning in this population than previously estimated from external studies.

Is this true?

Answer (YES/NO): NO